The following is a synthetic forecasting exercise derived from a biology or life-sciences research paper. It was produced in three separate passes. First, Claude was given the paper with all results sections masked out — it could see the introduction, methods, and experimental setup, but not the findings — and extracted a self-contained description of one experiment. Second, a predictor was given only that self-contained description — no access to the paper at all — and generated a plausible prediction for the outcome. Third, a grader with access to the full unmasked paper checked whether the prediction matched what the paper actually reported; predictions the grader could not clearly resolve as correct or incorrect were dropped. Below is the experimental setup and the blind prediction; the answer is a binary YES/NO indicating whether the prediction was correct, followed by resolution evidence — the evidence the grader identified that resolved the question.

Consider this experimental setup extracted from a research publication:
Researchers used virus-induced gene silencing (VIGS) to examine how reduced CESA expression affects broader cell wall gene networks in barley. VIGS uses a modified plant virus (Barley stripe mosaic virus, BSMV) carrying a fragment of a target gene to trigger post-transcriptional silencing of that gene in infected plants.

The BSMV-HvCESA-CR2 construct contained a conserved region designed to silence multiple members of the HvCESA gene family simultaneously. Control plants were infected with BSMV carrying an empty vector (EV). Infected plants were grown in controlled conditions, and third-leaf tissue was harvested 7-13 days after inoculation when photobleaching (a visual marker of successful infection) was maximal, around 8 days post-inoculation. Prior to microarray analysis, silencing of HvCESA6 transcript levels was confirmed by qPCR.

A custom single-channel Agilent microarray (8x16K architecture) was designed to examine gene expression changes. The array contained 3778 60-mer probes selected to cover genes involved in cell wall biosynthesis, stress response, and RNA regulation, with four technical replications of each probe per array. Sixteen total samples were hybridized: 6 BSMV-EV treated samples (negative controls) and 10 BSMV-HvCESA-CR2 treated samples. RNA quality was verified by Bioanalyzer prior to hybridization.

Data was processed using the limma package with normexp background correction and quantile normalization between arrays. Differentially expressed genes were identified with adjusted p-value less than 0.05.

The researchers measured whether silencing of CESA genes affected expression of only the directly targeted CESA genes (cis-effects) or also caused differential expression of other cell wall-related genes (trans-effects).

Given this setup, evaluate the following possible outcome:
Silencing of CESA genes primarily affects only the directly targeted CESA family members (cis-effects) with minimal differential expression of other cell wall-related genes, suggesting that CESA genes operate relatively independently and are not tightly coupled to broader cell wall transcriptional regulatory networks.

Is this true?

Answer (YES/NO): NO